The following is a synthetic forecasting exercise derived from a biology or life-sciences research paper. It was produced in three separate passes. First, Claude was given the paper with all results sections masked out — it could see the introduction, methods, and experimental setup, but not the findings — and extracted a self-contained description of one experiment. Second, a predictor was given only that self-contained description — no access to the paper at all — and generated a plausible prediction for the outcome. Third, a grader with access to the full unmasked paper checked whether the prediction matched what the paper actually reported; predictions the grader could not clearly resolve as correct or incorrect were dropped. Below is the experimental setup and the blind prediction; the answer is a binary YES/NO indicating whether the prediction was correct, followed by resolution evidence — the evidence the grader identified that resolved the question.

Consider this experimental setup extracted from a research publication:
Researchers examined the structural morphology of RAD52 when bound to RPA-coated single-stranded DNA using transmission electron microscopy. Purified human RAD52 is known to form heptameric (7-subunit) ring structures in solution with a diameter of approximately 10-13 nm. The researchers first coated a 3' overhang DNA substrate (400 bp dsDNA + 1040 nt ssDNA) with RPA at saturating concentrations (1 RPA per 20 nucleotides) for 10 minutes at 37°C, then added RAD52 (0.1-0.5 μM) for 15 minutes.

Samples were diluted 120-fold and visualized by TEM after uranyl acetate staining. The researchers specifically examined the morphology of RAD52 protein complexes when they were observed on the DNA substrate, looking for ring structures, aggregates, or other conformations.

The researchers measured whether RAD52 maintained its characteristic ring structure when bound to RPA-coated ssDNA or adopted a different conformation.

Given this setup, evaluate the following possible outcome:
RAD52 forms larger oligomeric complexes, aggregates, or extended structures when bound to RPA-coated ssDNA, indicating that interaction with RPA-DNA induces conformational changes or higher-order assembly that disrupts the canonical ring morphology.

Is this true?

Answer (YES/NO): NO